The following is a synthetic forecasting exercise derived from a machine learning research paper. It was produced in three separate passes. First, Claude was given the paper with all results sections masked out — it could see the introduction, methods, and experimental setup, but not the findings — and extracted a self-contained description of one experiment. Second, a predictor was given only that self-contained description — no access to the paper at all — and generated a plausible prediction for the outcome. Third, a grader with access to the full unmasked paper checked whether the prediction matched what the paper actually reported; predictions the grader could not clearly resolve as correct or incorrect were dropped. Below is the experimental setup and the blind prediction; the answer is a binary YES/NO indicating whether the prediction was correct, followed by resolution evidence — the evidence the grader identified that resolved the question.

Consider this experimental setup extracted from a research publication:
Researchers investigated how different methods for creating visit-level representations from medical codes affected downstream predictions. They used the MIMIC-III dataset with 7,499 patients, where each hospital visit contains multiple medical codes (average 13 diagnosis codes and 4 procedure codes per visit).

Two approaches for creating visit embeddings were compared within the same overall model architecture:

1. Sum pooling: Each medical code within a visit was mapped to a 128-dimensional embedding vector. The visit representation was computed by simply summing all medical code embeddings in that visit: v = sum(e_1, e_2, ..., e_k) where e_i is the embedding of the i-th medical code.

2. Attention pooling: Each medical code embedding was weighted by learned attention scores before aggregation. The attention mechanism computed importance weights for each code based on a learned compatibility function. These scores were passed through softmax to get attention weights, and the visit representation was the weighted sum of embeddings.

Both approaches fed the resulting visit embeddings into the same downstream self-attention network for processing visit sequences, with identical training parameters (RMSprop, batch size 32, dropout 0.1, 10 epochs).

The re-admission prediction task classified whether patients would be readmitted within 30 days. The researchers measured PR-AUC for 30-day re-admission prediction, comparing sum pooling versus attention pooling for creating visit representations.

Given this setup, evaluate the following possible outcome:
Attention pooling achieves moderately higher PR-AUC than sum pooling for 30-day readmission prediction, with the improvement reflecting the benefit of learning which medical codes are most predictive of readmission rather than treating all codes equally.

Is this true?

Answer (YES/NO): YES